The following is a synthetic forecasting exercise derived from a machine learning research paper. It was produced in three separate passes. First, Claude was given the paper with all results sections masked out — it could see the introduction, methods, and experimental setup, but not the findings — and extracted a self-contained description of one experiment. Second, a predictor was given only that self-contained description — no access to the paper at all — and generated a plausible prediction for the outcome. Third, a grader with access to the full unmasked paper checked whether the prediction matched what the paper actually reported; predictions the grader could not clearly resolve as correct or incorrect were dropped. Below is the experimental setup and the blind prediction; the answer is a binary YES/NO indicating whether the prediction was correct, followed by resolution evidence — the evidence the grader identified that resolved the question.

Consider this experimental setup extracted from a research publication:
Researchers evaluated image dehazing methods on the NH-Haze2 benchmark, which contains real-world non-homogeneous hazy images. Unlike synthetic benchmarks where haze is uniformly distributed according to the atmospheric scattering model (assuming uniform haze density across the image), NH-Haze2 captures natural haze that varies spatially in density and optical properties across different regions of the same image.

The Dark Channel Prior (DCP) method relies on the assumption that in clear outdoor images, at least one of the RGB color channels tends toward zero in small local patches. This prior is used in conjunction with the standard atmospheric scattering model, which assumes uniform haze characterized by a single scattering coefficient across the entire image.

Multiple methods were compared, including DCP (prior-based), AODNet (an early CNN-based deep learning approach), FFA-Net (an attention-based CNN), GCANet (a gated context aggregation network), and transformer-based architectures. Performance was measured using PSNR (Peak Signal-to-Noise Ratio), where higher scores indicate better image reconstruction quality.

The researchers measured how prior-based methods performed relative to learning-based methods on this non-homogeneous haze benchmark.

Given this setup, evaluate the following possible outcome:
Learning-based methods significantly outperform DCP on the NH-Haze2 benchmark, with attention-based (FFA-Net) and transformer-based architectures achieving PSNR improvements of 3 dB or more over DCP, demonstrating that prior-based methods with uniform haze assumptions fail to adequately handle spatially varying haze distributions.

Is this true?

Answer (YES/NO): YES